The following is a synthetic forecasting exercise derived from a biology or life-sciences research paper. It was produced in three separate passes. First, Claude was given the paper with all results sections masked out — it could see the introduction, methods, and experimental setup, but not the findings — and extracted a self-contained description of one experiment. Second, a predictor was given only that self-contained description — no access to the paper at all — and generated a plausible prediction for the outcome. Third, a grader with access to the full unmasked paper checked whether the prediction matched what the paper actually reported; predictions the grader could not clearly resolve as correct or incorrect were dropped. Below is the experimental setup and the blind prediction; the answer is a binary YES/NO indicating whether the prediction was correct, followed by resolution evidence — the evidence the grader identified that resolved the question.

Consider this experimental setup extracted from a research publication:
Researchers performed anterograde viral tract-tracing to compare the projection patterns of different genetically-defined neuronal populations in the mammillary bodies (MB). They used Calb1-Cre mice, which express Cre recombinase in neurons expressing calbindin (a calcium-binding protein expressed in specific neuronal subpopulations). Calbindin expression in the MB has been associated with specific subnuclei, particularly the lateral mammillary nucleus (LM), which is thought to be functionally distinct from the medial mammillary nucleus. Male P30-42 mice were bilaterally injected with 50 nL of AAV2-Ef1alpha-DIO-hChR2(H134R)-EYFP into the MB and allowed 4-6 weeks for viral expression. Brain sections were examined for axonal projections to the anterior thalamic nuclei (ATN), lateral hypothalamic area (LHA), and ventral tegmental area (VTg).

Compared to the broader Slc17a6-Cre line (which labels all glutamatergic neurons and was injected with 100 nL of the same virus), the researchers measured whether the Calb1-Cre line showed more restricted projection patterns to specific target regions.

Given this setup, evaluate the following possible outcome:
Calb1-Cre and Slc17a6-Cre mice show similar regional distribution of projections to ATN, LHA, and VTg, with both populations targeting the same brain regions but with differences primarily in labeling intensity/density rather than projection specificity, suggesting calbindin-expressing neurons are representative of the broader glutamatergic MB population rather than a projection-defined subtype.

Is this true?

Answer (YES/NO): NO